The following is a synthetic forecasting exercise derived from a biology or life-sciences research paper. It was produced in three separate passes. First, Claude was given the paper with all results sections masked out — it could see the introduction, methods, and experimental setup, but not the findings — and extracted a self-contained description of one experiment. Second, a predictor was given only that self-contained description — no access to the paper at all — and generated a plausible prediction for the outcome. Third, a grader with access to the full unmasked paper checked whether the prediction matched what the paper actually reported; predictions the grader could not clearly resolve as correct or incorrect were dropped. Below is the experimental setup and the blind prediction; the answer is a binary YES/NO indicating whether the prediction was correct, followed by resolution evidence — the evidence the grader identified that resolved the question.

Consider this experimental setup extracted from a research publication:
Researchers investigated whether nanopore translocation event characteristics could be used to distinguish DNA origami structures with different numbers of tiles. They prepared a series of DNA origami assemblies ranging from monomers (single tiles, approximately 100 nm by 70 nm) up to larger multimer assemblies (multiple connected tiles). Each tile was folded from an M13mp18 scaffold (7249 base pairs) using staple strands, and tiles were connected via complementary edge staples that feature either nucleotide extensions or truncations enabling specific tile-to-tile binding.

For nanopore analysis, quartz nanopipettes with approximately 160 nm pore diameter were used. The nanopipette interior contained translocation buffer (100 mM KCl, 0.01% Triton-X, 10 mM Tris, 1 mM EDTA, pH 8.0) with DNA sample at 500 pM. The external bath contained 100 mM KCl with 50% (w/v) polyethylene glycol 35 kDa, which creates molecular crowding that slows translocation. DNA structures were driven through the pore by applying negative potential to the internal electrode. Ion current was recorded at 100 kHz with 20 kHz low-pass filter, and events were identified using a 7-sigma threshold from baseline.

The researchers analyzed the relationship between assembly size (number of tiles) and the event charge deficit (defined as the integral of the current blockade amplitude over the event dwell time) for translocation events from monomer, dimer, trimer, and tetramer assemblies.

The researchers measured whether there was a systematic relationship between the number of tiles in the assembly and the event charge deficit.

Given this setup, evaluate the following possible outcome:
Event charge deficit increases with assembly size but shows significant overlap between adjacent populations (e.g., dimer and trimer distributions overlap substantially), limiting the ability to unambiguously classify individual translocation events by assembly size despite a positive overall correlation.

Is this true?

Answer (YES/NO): NO